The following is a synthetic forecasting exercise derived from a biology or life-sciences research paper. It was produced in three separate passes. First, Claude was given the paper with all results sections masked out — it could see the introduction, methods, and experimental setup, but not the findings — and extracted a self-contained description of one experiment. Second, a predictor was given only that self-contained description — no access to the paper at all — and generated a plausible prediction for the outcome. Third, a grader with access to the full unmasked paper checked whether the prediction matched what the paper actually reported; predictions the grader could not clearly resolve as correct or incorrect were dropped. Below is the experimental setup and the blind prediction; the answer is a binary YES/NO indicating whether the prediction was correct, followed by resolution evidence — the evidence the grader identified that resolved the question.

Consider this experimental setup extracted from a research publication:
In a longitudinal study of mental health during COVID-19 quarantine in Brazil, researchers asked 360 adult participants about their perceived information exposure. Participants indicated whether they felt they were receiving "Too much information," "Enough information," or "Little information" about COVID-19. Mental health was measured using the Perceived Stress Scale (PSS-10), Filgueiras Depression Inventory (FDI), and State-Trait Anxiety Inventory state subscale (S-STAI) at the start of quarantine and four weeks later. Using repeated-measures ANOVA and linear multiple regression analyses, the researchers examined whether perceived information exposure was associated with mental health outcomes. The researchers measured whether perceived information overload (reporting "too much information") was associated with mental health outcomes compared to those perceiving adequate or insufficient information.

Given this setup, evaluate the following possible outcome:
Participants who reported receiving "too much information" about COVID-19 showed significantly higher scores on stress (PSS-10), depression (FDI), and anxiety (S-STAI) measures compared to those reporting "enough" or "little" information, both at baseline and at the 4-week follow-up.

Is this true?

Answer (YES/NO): YES